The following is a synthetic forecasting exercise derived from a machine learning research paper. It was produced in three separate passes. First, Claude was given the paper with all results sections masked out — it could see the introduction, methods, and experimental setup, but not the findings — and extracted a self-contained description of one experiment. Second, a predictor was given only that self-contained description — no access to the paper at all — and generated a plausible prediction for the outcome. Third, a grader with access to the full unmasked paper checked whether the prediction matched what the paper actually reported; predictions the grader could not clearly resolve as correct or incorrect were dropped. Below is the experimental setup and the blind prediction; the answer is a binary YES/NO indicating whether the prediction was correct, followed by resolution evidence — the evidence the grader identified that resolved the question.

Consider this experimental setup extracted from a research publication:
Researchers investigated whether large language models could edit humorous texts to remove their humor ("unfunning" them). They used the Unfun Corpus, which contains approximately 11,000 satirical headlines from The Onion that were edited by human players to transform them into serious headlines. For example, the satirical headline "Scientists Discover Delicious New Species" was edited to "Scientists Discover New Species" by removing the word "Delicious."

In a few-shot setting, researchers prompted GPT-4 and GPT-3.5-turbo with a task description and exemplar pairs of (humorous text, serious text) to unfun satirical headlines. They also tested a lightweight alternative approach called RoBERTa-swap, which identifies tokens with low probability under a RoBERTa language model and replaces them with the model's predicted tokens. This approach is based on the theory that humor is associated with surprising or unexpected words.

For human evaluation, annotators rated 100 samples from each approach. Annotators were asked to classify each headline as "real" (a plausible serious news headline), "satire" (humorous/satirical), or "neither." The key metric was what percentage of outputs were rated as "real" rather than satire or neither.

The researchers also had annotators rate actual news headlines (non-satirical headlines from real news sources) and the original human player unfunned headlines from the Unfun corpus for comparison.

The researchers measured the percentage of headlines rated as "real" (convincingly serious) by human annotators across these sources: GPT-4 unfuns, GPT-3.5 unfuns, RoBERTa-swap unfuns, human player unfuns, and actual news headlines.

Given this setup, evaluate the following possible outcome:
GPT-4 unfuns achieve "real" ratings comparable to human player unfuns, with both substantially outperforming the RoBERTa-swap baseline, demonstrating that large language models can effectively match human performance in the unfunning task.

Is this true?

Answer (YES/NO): NO